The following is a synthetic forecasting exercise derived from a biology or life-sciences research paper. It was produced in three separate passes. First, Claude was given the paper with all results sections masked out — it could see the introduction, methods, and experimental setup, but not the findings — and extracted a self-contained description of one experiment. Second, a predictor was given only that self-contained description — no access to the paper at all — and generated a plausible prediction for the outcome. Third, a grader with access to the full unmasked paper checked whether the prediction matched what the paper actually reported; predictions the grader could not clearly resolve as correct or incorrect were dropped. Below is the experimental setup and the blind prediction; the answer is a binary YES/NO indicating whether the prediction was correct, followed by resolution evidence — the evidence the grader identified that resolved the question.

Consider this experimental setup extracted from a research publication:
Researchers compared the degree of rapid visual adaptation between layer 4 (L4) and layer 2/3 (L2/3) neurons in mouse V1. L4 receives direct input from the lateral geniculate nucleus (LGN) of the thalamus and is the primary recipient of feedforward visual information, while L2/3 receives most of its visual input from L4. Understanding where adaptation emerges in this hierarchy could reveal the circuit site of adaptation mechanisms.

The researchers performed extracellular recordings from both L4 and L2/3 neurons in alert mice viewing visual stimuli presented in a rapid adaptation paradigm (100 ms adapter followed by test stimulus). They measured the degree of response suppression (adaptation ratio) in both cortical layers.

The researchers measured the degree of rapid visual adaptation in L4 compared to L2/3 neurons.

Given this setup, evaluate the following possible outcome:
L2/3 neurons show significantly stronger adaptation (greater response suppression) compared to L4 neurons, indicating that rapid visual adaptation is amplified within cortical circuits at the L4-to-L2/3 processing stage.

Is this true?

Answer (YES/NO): YES